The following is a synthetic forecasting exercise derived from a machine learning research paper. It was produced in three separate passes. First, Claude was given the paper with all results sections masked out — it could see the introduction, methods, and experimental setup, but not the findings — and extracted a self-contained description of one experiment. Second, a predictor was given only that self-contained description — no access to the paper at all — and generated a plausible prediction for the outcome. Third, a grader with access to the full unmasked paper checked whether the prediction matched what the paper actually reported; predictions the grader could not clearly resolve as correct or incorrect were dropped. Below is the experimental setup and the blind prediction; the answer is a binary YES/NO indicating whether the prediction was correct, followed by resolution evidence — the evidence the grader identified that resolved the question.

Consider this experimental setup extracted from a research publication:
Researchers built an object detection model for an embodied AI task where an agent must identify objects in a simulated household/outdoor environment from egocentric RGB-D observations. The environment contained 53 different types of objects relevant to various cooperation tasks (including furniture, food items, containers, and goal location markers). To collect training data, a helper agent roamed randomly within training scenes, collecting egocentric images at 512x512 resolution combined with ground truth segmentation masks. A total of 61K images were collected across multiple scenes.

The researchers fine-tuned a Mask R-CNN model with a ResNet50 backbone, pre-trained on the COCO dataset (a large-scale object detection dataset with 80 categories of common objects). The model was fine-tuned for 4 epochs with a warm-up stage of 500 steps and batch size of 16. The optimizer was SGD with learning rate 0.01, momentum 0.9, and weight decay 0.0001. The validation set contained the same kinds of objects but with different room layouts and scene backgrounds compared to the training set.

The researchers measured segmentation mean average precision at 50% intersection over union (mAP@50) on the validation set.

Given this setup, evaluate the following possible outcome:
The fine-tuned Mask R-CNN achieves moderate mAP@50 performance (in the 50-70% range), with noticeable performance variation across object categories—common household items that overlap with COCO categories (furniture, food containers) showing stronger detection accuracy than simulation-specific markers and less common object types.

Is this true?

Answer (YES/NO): NO